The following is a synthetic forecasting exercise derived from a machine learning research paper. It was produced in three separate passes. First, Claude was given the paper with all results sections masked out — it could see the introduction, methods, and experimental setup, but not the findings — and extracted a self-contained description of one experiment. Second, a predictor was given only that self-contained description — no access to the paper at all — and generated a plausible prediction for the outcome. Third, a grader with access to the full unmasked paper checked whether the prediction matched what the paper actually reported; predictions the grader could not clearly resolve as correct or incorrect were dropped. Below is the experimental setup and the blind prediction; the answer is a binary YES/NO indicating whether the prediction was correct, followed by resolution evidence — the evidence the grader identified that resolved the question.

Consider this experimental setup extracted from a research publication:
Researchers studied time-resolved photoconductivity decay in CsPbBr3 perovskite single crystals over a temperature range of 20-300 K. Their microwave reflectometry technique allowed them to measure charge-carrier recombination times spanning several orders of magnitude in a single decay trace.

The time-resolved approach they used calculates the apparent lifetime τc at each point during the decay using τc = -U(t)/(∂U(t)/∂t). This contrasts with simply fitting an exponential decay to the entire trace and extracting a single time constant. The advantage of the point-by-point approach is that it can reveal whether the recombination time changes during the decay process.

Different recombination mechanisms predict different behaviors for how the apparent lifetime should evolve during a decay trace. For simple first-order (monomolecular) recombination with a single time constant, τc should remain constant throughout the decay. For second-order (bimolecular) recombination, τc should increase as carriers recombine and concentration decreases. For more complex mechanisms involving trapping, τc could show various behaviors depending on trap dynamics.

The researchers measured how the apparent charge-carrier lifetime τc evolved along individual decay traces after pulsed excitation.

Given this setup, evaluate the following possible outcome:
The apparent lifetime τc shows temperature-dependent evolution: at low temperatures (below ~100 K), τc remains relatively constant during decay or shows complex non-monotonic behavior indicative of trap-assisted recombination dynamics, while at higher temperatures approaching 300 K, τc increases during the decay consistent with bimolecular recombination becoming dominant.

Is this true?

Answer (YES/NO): NO